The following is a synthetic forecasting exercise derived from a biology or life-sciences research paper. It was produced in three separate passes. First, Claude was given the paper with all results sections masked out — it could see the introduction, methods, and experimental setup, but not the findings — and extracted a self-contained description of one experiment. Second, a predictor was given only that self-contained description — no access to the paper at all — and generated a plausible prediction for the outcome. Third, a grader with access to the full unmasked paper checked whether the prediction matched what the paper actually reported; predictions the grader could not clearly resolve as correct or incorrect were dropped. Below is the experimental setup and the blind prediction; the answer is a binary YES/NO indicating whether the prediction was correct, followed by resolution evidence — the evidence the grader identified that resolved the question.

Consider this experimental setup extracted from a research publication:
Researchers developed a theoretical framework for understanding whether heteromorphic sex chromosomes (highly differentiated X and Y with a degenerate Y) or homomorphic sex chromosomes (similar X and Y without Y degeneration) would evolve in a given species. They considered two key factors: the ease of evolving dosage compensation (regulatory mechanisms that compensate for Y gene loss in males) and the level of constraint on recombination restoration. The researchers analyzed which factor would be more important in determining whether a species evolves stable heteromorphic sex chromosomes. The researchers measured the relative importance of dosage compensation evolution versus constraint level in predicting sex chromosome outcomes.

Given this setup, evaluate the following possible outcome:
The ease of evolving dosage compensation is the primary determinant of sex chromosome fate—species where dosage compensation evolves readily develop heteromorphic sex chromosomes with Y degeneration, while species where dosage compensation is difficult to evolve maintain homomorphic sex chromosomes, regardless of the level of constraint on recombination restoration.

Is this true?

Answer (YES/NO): YES